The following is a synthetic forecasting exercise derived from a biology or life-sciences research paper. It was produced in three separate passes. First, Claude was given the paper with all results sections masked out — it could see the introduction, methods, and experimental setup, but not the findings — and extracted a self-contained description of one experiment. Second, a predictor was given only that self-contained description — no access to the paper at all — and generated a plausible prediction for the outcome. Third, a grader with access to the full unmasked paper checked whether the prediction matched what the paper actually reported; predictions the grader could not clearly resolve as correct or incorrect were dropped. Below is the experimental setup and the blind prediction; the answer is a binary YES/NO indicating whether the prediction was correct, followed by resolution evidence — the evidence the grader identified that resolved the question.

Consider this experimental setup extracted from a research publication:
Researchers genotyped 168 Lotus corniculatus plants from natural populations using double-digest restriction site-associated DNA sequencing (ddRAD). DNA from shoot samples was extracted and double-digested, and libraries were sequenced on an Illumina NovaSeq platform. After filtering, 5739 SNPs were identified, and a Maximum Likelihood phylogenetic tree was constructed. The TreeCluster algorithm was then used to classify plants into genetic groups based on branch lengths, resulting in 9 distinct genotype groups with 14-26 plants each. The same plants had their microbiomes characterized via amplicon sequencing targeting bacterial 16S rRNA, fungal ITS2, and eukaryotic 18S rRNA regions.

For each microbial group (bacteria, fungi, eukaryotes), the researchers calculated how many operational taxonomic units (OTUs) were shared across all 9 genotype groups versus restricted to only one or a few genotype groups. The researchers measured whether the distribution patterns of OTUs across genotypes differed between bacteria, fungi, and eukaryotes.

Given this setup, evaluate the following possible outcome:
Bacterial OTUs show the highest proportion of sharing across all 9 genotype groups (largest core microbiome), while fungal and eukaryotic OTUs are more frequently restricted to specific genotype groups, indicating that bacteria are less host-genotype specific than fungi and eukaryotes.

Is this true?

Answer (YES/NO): YES